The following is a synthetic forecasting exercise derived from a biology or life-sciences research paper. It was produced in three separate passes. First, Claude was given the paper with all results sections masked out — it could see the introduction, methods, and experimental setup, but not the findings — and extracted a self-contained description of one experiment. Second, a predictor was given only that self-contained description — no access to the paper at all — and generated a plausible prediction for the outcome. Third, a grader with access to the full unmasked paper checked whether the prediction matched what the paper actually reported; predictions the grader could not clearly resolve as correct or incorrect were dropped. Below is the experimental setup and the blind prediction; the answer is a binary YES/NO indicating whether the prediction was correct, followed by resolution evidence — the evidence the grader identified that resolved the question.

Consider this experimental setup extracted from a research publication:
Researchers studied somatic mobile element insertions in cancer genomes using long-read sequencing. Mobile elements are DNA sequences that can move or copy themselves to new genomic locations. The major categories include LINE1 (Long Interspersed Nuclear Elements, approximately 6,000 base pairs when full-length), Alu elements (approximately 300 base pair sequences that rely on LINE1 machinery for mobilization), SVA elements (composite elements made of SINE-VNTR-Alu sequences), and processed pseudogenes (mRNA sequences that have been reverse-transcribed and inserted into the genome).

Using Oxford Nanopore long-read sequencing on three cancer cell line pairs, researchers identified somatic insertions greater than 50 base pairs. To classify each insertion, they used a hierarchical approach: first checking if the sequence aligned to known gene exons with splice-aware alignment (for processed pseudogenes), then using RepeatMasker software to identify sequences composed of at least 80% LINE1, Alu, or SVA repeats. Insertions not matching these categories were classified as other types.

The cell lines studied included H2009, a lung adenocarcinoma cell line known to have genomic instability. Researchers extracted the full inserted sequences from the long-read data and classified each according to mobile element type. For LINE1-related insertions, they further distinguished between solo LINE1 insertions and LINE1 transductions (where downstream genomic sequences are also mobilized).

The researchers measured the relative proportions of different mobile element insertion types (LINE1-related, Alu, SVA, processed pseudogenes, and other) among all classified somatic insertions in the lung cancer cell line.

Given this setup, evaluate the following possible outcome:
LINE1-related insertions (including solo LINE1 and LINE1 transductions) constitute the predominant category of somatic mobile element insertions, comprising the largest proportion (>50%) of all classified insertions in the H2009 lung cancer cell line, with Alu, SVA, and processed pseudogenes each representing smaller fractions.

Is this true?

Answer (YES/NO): YES